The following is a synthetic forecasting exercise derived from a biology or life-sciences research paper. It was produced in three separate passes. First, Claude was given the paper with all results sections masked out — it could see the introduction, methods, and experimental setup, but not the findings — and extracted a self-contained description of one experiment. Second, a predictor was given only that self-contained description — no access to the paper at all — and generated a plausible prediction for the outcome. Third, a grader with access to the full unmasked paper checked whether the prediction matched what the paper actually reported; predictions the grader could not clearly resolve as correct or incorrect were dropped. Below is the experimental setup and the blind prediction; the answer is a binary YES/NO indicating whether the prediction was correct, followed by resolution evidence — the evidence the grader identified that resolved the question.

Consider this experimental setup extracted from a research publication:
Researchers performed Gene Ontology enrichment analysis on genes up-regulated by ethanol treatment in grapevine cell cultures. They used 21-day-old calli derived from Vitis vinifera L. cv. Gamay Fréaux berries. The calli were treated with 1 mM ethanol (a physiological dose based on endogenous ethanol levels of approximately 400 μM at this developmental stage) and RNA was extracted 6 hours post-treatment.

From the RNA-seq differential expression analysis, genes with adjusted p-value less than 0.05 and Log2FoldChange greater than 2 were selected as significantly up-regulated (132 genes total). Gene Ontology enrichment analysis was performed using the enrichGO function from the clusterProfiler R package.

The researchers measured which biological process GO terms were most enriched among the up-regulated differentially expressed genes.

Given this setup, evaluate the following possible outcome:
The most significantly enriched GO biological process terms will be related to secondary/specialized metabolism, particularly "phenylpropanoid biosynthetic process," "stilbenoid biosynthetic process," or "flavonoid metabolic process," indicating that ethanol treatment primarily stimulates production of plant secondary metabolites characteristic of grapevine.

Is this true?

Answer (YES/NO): NO